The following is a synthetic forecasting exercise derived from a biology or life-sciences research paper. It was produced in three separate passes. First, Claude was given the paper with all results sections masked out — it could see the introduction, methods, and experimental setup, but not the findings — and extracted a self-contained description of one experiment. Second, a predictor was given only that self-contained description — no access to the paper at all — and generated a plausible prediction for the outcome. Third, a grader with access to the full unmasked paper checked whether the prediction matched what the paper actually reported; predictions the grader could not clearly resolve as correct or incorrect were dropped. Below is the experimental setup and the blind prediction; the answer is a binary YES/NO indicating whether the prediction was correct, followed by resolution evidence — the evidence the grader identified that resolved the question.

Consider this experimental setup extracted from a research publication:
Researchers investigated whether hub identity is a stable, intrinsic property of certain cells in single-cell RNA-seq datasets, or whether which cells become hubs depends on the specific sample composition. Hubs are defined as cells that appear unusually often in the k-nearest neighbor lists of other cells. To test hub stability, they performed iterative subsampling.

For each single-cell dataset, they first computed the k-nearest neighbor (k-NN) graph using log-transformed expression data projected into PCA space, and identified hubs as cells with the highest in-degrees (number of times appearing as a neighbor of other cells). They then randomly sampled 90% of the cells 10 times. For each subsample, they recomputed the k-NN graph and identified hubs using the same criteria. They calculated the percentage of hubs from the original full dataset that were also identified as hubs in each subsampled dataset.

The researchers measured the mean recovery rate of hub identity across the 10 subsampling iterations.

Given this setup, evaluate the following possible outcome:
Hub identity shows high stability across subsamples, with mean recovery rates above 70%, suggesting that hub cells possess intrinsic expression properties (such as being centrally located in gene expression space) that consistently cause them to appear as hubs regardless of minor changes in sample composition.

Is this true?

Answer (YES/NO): NO